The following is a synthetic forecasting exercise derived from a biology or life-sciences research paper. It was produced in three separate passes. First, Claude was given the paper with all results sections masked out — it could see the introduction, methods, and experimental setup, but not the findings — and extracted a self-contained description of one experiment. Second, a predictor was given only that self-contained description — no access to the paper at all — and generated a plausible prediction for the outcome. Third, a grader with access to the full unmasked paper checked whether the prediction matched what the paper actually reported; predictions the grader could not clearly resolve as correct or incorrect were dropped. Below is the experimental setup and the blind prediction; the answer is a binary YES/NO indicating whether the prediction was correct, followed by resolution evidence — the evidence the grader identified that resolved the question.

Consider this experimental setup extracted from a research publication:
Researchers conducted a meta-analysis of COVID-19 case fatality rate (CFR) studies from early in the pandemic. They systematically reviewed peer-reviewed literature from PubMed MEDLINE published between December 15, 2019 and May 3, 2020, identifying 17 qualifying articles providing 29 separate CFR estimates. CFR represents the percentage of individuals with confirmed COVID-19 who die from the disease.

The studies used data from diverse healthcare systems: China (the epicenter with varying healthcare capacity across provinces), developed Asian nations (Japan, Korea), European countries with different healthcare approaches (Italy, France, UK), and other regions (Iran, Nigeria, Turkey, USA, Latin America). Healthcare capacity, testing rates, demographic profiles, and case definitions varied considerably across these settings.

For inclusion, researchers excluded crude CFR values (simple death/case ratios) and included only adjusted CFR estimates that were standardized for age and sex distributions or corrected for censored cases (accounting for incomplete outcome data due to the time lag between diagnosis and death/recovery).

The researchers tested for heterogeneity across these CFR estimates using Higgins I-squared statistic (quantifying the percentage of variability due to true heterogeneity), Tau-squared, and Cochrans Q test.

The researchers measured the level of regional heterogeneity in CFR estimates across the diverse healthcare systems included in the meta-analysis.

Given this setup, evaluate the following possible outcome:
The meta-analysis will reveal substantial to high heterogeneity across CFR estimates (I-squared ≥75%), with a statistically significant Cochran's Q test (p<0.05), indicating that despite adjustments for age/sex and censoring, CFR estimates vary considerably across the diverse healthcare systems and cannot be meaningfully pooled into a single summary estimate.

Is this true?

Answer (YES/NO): NO